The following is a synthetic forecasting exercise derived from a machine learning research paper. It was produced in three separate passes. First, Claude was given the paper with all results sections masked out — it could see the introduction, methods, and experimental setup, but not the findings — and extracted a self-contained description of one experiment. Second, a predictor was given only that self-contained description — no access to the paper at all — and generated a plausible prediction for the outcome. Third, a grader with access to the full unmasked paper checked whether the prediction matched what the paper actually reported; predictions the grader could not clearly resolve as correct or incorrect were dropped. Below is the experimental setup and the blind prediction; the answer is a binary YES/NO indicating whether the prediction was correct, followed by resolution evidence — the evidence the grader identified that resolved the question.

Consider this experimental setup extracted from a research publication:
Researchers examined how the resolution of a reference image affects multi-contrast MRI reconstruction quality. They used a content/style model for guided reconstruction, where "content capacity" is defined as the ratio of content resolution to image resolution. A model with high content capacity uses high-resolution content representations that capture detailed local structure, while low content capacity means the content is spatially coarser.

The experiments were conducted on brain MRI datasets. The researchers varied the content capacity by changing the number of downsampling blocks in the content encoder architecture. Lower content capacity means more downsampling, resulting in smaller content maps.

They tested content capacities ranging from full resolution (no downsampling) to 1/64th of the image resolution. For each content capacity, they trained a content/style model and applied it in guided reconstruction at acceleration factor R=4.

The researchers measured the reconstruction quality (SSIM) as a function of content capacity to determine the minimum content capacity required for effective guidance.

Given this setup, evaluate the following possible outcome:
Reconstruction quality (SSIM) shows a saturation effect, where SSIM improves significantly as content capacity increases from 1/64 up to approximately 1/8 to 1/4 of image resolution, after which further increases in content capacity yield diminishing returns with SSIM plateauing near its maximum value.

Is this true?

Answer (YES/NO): NO